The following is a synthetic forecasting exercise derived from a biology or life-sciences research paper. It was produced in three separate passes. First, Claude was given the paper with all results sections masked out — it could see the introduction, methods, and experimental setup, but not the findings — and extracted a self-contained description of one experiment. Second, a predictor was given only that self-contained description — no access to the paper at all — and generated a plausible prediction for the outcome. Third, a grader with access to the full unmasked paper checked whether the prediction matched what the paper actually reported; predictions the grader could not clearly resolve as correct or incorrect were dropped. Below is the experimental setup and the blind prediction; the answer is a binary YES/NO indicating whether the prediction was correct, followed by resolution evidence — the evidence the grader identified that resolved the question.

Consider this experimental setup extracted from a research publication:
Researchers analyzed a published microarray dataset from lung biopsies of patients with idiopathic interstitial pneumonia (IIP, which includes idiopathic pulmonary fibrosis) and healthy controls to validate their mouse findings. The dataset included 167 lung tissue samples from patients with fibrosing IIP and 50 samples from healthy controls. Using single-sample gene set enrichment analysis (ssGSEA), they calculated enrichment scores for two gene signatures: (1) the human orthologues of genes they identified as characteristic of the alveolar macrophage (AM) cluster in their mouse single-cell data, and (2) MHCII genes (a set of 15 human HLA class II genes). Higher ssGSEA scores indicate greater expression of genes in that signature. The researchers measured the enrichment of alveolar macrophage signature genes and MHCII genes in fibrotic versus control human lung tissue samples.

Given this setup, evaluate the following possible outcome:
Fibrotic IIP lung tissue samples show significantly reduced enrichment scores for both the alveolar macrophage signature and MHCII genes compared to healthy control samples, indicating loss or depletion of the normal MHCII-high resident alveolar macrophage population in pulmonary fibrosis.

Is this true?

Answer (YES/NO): NO